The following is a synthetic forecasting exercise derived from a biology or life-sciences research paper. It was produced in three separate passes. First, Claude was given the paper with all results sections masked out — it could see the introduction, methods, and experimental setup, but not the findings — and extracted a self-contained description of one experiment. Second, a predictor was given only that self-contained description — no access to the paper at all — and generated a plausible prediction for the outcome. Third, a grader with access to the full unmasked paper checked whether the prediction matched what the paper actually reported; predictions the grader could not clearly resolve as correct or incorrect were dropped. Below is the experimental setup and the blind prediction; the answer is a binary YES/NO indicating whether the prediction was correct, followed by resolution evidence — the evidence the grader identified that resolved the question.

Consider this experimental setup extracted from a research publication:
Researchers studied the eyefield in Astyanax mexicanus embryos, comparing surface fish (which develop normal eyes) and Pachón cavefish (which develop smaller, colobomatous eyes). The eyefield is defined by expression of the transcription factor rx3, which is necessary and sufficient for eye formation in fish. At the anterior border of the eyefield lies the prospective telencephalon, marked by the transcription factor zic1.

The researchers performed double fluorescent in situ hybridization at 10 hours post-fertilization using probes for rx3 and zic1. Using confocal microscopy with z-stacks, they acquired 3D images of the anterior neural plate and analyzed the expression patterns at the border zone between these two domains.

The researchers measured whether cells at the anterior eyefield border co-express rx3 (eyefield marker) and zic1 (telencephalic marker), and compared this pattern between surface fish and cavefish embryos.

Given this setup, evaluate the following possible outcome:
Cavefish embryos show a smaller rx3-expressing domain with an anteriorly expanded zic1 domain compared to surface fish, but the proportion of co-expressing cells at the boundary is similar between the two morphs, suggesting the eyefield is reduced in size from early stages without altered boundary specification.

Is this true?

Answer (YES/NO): NO